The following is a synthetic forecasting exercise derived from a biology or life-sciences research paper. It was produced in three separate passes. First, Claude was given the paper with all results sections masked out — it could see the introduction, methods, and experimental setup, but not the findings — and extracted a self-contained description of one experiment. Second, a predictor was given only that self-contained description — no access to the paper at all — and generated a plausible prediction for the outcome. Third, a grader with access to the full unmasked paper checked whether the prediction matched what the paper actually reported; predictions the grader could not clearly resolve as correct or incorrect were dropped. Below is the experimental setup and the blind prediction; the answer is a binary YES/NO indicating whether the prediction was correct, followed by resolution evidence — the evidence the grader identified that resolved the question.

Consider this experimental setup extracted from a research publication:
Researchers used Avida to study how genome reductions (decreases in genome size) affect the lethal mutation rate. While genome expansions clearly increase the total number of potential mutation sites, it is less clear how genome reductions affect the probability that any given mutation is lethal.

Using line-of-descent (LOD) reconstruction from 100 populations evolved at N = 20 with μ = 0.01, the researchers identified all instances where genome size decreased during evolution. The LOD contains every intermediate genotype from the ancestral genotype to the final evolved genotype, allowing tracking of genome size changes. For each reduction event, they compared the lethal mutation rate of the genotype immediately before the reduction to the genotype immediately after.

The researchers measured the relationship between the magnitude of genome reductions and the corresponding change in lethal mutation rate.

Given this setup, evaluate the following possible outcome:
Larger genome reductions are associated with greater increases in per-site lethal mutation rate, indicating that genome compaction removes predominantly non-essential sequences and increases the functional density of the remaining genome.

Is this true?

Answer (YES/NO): NO